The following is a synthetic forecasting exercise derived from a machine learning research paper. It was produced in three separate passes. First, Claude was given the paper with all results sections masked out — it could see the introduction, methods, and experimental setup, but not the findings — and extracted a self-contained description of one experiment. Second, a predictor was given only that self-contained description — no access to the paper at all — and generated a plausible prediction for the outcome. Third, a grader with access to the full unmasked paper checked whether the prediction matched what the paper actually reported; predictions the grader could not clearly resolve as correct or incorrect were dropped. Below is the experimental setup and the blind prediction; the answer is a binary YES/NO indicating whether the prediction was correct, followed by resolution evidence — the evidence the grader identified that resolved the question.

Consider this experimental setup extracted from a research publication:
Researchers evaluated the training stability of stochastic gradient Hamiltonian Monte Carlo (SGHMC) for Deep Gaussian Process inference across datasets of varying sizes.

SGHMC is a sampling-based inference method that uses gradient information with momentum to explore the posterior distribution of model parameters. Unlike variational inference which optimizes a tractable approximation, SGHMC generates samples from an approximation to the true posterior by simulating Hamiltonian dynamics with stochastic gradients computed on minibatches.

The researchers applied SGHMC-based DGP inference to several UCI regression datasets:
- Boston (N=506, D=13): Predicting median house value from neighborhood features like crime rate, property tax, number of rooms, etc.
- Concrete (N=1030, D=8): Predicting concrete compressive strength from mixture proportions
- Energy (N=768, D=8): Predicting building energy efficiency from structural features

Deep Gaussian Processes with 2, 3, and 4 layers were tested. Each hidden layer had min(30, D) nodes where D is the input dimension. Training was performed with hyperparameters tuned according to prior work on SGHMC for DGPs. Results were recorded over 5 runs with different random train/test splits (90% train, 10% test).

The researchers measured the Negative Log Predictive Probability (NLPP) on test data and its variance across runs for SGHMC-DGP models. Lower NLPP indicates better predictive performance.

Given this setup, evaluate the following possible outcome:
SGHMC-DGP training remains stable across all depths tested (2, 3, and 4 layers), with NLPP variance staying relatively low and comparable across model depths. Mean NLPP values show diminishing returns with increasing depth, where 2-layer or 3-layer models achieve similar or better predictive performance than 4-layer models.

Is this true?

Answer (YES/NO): NO